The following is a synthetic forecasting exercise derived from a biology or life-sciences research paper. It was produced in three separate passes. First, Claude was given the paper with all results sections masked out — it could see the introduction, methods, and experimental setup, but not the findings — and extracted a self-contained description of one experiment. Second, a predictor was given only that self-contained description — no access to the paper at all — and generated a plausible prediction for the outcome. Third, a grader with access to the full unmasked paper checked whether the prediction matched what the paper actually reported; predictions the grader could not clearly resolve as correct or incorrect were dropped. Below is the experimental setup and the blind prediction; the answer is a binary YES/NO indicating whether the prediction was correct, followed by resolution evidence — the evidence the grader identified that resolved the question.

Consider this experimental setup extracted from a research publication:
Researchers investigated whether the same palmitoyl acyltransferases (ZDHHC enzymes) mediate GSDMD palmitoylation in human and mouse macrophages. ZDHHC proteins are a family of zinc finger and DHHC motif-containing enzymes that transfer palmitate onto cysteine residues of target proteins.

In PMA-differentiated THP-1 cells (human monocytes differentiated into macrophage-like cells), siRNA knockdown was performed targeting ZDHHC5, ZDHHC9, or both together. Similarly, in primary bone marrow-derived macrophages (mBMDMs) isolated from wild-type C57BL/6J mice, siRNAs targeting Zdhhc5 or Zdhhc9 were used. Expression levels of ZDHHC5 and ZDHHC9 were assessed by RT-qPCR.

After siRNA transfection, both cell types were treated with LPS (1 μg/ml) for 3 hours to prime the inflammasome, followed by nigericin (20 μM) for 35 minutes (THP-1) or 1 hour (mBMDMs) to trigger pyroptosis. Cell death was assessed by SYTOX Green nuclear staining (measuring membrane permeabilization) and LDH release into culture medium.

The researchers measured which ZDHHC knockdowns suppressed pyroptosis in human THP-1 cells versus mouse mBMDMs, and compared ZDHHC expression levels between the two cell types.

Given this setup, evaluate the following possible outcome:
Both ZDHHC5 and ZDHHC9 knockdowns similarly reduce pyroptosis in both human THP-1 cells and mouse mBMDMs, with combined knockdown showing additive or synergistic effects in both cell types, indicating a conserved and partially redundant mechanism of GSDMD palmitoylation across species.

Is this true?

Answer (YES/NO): NO